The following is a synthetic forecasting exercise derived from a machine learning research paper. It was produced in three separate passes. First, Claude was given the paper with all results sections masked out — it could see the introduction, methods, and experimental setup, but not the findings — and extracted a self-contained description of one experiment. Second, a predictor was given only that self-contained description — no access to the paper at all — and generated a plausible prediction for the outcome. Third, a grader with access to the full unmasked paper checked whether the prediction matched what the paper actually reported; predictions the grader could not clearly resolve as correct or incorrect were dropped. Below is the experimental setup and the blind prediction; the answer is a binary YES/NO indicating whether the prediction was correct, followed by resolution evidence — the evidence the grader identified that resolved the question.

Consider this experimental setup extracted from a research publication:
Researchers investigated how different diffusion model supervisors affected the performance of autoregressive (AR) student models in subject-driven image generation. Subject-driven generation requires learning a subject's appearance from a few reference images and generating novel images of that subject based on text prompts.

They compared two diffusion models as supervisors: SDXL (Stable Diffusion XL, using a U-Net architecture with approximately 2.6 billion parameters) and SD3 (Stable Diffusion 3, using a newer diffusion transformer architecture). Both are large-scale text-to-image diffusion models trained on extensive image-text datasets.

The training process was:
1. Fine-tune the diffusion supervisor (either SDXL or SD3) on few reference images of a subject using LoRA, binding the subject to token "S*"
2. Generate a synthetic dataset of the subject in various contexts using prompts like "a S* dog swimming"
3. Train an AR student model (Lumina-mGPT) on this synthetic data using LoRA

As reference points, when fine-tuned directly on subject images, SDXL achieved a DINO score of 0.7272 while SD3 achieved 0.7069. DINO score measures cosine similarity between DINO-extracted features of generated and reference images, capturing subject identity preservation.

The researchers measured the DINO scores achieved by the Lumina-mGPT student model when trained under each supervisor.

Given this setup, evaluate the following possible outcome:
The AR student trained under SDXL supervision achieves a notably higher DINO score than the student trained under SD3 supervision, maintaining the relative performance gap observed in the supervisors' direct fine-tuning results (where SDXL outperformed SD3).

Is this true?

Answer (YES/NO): YES